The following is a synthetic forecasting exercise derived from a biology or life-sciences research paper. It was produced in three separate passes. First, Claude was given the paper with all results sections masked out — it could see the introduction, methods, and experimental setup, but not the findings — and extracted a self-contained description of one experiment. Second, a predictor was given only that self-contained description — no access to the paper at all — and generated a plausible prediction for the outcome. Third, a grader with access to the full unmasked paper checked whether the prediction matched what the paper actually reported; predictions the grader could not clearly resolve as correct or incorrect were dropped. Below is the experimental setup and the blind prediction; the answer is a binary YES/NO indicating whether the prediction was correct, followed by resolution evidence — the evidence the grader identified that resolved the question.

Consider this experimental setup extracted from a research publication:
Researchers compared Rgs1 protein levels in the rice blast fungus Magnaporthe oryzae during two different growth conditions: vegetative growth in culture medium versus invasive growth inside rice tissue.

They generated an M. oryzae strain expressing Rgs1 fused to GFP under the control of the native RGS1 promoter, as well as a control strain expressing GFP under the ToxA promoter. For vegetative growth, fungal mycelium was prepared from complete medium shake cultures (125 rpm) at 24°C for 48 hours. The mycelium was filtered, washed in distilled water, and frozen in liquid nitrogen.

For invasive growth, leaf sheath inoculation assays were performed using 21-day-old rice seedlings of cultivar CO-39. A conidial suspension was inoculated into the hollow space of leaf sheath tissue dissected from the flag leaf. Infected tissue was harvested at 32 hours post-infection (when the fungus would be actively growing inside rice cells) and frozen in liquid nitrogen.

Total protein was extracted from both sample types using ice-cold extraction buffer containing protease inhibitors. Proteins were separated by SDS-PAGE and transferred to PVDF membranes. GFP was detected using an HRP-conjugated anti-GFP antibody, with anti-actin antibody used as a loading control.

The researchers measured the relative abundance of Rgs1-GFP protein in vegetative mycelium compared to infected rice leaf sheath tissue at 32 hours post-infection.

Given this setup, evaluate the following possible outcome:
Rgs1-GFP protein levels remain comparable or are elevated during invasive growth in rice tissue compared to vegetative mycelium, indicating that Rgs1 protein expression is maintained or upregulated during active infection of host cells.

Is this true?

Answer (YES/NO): NO